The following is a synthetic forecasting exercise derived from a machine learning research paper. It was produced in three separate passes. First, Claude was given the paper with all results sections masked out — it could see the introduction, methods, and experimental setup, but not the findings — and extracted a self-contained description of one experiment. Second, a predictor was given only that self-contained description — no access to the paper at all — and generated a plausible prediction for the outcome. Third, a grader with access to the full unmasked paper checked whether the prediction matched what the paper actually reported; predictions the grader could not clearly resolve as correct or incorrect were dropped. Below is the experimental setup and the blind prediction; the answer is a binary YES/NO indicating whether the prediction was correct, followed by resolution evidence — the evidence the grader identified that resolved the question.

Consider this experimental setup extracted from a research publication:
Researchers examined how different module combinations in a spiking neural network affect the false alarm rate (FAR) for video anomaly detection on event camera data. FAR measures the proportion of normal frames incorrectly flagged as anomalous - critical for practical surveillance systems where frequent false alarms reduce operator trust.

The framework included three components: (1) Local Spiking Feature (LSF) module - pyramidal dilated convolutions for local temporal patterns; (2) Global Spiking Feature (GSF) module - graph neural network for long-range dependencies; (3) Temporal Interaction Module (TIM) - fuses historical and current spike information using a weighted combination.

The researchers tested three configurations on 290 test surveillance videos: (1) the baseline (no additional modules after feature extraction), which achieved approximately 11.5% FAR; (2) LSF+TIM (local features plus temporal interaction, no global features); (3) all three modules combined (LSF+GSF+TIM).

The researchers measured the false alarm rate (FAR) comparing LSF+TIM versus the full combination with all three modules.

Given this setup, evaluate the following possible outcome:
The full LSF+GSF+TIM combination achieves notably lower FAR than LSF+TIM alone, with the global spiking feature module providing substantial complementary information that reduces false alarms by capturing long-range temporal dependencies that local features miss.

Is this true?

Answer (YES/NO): NO